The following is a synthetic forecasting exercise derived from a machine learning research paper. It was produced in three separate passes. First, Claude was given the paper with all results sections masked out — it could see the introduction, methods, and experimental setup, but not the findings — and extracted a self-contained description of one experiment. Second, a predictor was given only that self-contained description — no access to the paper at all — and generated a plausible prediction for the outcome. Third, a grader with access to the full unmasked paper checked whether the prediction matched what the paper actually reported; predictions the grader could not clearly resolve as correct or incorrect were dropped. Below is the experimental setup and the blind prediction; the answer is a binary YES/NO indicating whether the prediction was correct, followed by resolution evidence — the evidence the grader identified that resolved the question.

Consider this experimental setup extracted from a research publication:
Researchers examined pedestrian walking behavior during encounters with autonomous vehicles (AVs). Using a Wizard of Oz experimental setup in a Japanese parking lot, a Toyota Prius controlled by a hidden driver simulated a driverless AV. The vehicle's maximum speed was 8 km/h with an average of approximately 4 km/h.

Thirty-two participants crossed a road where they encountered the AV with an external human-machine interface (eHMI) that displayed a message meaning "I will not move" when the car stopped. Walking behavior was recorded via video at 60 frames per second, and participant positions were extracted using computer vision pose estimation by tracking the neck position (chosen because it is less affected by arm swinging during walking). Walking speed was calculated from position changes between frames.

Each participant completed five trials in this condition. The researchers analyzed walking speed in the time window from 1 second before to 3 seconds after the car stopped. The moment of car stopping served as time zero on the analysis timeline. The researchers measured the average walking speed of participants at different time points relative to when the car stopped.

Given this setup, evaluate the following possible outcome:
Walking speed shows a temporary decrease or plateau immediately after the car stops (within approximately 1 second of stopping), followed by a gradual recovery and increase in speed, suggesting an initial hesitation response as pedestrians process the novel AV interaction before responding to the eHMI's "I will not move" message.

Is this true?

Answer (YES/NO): NO